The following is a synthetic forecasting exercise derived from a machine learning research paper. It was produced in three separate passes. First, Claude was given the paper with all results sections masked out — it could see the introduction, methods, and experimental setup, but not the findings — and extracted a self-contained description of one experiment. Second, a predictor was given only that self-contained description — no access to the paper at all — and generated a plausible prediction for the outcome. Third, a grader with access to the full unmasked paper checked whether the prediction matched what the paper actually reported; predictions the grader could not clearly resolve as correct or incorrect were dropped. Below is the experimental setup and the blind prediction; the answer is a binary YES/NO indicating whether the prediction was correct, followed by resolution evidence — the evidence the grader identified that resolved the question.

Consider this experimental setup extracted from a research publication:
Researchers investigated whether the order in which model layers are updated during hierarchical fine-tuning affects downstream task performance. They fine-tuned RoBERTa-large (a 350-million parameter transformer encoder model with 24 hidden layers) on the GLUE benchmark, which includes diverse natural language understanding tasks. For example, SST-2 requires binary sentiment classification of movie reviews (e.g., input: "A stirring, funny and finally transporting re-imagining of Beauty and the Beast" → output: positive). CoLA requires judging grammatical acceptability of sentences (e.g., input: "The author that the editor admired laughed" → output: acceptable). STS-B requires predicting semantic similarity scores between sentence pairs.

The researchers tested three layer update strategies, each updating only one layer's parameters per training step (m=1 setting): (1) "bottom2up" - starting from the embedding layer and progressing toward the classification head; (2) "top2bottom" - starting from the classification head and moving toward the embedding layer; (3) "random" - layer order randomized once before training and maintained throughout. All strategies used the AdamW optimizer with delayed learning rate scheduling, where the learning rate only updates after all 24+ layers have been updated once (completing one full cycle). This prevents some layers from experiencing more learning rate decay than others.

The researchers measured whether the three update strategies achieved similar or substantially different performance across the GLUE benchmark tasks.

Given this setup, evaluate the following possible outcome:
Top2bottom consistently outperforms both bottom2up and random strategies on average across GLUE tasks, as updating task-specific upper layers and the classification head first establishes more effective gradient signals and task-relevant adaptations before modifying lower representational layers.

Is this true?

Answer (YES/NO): NO